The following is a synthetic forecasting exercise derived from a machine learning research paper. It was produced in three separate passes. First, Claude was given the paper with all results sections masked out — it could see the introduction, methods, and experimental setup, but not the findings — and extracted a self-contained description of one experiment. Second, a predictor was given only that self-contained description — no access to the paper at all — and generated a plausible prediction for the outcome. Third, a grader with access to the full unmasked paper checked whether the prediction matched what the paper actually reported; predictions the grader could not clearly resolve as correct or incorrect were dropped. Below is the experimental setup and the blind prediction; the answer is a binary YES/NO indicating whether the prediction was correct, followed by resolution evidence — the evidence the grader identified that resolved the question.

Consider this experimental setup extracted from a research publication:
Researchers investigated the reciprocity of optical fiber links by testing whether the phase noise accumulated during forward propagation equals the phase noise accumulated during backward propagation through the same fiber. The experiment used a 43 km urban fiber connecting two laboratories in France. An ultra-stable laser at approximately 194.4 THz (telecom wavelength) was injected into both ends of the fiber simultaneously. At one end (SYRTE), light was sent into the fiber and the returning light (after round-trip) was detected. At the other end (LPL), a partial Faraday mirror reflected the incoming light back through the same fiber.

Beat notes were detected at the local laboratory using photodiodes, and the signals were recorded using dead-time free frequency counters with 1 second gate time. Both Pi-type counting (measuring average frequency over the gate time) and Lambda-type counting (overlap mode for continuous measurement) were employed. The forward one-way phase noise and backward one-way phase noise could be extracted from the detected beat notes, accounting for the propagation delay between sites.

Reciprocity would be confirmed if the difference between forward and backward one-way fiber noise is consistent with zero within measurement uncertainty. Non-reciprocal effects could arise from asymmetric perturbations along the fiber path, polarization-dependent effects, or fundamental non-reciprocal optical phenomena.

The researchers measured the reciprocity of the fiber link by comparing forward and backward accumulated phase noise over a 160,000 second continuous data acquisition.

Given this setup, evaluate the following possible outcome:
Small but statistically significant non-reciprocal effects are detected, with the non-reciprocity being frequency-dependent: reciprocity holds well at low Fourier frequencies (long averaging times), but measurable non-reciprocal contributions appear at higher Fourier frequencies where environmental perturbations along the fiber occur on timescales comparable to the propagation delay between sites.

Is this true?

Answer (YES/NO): NO